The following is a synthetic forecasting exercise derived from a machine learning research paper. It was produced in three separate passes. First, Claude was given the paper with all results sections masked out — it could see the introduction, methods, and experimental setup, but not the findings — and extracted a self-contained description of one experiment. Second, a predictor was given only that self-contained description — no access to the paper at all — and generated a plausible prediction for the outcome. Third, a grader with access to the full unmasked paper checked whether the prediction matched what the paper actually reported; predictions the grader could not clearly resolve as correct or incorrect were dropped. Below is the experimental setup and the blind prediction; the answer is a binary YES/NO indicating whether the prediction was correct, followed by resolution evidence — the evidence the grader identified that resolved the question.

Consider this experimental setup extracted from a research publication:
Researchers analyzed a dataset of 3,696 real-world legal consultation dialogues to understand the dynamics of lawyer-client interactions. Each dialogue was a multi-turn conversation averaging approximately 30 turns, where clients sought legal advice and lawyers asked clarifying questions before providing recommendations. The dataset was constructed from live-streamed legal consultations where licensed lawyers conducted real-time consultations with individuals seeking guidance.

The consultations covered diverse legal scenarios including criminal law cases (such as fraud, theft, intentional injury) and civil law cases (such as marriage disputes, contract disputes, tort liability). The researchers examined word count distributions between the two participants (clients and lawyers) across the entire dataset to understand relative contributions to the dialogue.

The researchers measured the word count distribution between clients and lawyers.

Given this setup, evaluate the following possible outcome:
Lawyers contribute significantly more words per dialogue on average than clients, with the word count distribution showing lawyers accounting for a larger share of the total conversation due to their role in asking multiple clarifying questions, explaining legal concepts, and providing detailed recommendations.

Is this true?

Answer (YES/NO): NO